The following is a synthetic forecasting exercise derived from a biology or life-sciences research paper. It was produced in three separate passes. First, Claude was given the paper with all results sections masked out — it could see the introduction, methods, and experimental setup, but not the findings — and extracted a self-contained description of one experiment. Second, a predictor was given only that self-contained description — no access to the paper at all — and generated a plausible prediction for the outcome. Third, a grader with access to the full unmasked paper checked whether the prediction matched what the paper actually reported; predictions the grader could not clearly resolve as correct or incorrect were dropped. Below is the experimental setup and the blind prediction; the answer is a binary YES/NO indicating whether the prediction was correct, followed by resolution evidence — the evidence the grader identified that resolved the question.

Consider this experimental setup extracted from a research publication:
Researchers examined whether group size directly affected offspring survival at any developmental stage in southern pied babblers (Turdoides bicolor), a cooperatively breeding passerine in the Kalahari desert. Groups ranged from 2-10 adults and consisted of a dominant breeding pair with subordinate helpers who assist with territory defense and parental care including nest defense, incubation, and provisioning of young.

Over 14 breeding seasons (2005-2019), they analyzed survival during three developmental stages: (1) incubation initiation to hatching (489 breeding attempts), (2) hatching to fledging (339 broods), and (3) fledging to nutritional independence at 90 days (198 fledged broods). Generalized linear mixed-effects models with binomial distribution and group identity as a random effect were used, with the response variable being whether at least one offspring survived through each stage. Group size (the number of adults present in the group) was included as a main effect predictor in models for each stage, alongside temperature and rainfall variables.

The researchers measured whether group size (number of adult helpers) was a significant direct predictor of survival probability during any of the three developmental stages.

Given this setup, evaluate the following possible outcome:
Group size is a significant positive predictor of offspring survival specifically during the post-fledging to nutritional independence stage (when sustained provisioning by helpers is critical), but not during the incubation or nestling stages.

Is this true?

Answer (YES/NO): NO